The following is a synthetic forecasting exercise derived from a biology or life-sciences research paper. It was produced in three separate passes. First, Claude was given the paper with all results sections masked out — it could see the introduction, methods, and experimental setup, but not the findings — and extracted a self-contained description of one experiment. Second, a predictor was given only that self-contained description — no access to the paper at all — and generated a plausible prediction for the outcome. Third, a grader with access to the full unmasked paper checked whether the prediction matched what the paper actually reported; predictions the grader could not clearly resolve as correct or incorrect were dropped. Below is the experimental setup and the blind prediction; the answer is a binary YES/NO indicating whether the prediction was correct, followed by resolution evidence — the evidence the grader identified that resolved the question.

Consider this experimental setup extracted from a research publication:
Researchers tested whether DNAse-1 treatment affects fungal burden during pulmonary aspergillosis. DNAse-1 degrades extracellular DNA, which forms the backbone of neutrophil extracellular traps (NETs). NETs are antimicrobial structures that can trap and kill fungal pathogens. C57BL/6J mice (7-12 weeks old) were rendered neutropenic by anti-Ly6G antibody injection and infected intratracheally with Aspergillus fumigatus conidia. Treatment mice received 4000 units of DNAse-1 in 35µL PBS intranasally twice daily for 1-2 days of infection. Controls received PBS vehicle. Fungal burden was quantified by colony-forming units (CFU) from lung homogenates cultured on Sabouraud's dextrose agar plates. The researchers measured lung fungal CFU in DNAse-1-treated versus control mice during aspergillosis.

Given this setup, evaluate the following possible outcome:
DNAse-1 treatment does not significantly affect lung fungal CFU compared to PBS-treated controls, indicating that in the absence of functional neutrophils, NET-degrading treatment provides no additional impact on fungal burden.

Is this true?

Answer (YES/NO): NO